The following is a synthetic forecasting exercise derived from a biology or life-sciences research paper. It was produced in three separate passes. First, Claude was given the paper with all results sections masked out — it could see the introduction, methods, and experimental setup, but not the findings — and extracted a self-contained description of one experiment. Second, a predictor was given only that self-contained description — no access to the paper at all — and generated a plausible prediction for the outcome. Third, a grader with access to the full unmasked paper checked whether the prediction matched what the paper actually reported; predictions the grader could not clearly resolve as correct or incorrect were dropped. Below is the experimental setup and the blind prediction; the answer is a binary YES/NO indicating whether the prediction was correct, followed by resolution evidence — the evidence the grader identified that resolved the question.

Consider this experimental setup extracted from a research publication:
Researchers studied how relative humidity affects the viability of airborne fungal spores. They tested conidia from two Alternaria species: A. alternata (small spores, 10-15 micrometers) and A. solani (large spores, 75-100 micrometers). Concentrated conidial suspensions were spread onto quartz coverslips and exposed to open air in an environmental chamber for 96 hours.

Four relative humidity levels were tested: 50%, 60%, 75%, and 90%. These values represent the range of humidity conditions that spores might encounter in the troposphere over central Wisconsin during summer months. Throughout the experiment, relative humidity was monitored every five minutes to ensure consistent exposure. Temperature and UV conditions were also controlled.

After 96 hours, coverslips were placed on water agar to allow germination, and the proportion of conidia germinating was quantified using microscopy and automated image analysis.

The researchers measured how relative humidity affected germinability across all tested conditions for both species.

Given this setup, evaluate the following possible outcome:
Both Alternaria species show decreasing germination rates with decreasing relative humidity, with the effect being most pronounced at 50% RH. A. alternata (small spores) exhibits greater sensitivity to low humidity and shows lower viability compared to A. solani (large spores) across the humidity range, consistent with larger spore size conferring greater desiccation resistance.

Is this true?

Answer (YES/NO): NO